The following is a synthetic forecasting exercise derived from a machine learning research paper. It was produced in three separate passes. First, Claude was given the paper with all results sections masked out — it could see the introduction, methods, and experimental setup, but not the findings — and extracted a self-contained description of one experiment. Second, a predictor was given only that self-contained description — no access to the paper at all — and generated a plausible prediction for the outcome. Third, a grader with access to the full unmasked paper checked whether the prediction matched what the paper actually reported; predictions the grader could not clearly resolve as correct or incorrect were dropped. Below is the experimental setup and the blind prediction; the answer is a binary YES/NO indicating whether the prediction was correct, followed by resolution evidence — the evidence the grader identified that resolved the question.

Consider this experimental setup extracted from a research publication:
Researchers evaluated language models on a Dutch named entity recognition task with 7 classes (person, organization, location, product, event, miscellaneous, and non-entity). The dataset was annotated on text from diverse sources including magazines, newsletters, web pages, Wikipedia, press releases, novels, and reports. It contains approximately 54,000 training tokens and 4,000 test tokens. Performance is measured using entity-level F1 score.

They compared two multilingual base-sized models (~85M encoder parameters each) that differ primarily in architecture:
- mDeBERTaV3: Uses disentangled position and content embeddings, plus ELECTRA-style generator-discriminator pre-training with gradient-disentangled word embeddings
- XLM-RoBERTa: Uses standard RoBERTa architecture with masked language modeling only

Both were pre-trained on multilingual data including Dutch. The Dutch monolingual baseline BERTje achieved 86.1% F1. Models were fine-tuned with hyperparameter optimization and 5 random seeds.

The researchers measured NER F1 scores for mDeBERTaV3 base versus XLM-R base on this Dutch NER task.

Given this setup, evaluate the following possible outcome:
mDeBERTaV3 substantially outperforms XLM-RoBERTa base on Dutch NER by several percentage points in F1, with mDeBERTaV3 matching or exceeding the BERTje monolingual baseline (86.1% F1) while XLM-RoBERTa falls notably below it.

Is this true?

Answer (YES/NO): NO